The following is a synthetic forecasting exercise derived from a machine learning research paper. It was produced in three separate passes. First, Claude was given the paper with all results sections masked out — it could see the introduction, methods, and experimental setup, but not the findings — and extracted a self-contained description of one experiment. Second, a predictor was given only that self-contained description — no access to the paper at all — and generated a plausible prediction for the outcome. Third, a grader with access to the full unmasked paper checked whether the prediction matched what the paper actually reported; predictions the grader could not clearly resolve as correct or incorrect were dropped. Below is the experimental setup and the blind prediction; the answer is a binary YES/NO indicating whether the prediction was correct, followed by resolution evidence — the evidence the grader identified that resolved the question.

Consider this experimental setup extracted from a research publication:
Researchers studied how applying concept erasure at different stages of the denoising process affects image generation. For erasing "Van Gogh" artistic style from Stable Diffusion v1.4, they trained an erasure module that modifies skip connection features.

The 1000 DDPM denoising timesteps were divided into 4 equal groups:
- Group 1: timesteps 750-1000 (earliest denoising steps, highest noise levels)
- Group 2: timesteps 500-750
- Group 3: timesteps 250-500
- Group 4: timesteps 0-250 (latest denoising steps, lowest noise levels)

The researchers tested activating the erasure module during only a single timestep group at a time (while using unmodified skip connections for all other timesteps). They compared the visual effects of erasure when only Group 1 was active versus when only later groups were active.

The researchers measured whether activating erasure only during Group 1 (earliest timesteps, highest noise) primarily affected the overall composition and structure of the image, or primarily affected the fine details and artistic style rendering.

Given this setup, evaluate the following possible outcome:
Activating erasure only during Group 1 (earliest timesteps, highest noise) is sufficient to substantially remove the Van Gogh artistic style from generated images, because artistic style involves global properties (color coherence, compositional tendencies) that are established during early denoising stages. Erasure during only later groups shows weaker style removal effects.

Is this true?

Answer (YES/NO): NO